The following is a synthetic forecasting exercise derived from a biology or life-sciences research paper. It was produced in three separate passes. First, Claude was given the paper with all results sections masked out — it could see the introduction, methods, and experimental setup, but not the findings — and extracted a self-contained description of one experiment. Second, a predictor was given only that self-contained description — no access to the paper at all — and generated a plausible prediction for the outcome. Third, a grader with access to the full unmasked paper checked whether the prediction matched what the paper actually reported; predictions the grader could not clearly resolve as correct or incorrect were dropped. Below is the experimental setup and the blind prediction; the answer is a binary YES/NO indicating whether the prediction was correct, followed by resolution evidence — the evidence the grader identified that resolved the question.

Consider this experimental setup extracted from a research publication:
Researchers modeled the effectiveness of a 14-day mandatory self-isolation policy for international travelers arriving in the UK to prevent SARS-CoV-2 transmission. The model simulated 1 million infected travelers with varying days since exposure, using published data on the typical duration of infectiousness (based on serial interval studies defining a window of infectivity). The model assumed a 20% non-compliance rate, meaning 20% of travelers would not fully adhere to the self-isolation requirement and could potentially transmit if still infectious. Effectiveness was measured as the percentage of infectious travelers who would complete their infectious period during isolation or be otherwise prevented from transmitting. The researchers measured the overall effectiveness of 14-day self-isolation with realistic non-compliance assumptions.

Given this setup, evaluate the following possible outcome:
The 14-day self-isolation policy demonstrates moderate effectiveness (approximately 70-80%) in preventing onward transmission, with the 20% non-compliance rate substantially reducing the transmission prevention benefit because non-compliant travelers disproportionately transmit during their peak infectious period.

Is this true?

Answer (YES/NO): YES